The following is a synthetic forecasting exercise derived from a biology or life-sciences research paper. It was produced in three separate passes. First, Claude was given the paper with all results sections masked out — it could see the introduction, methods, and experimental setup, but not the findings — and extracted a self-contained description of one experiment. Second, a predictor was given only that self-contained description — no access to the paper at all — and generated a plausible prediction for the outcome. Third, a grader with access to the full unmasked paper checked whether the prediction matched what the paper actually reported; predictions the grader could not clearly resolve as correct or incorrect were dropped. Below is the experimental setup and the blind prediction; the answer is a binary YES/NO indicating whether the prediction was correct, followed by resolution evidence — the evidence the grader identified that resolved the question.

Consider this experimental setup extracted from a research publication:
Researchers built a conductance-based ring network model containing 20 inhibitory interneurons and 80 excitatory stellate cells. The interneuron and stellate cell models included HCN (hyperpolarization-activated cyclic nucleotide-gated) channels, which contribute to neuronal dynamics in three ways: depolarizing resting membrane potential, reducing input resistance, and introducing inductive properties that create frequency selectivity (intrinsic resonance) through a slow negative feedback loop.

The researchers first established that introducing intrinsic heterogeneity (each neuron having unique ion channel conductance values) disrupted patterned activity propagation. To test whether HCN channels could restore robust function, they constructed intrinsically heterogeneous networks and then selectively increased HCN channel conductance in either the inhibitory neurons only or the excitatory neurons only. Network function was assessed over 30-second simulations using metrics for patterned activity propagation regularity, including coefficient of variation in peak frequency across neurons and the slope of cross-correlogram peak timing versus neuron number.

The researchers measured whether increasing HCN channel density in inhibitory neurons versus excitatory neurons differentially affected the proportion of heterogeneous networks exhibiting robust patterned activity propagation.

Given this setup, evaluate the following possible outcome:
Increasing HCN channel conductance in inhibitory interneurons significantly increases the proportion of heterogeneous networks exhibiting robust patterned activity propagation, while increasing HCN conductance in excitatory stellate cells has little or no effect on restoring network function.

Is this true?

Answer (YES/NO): YES